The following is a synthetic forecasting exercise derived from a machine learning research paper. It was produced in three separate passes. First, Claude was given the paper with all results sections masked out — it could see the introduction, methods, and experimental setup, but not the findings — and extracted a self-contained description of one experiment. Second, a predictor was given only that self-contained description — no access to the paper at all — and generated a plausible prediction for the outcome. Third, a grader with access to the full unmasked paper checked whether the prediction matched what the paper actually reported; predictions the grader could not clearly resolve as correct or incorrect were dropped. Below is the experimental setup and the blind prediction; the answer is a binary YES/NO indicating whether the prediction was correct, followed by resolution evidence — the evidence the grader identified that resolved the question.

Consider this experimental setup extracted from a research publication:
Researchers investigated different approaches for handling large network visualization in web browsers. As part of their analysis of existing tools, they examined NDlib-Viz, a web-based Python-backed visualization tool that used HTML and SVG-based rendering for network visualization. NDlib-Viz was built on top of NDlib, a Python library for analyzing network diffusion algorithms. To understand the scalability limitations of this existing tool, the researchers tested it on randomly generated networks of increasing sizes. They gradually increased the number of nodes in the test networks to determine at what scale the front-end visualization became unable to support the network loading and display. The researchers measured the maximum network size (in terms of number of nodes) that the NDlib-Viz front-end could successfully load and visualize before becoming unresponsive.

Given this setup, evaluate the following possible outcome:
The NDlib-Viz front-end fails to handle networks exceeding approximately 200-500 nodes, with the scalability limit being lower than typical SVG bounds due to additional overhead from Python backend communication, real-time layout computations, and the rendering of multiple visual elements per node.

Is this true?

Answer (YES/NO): NO